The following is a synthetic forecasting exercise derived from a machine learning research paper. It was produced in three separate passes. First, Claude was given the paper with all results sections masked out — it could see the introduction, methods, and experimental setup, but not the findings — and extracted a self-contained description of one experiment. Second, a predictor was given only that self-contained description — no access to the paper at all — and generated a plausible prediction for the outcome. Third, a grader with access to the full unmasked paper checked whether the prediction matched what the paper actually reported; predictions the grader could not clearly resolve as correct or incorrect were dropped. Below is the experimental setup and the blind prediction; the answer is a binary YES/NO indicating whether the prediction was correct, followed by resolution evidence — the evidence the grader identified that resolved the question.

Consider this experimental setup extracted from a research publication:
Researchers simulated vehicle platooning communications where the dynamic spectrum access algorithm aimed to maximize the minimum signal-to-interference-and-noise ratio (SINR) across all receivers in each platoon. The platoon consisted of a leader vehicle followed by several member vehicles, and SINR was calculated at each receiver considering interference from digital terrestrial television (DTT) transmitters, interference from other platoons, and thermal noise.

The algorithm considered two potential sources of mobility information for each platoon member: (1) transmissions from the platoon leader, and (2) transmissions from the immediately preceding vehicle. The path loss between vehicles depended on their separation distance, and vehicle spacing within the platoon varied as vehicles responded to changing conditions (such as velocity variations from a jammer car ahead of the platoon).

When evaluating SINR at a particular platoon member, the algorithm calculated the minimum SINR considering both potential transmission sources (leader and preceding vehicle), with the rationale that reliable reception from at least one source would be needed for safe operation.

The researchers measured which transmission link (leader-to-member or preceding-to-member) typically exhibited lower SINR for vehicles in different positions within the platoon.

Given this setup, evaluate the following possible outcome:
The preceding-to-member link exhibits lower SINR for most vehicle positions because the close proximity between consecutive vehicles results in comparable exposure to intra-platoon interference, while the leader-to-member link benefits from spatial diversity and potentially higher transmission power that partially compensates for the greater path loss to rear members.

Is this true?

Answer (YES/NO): NO